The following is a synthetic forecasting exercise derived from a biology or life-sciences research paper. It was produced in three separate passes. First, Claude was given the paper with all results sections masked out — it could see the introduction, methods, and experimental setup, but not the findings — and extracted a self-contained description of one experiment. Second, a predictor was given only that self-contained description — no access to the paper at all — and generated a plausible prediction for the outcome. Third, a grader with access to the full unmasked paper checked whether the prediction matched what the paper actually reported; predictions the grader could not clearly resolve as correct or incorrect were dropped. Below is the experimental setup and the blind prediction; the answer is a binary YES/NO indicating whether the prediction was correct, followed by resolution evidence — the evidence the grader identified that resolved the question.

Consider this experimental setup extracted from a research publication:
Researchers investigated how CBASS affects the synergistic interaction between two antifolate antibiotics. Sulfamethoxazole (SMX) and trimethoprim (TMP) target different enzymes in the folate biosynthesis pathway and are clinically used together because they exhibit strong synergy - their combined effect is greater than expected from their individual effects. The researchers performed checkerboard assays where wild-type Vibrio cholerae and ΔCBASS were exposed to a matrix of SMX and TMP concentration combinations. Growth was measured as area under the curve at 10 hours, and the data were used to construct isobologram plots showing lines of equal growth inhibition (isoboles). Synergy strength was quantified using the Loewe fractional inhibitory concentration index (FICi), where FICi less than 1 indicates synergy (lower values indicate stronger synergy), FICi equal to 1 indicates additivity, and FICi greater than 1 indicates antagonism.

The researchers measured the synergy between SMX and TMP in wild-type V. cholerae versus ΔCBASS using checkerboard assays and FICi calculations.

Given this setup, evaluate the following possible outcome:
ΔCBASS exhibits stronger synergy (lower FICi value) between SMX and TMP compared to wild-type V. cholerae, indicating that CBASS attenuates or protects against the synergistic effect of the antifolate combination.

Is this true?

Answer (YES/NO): YES